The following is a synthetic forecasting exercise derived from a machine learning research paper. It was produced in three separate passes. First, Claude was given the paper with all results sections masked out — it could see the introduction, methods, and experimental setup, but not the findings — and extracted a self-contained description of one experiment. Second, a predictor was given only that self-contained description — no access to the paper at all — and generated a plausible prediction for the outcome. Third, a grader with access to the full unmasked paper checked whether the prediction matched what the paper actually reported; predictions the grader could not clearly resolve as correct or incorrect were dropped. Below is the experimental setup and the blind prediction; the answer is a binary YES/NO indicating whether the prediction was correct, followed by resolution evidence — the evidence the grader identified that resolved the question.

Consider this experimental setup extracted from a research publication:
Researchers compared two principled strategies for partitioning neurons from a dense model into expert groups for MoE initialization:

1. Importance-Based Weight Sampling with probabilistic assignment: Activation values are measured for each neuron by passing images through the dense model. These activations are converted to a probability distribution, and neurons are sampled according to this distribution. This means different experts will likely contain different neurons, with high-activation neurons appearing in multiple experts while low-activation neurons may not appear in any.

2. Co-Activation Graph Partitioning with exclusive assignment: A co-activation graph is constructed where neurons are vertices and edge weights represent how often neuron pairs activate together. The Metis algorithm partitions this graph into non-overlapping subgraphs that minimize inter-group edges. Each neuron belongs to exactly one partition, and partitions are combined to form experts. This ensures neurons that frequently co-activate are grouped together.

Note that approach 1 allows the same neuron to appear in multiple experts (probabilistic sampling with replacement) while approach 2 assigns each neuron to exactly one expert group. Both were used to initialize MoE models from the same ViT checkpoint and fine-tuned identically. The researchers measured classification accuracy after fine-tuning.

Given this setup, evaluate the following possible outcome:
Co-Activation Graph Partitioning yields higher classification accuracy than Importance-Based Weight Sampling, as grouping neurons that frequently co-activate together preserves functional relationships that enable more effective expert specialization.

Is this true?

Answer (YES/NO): NO